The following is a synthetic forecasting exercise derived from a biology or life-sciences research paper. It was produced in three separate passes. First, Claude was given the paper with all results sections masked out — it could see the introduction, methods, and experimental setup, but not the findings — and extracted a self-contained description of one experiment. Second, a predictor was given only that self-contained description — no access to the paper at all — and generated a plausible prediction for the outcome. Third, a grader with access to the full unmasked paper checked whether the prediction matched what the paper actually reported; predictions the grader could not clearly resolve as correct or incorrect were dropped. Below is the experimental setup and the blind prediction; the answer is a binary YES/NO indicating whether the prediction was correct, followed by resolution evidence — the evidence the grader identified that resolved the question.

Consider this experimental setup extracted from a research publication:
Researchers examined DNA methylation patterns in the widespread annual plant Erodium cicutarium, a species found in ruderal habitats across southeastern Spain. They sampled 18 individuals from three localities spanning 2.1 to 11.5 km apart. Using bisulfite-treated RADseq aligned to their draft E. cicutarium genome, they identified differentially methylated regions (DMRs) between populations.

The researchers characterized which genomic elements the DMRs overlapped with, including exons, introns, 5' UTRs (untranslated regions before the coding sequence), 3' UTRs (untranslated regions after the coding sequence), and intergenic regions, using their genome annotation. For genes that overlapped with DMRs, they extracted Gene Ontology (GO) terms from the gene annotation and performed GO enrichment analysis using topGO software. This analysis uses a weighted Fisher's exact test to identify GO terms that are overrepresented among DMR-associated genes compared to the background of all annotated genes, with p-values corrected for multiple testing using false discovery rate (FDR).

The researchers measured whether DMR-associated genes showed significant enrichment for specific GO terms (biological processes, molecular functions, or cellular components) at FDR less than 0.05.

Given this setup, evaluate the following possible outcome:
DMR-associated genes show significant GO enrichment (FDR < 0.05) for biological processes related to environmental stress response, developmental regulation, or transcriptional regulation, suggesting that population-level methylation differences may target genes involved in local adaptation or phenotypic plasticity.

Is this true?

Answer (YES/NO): NO